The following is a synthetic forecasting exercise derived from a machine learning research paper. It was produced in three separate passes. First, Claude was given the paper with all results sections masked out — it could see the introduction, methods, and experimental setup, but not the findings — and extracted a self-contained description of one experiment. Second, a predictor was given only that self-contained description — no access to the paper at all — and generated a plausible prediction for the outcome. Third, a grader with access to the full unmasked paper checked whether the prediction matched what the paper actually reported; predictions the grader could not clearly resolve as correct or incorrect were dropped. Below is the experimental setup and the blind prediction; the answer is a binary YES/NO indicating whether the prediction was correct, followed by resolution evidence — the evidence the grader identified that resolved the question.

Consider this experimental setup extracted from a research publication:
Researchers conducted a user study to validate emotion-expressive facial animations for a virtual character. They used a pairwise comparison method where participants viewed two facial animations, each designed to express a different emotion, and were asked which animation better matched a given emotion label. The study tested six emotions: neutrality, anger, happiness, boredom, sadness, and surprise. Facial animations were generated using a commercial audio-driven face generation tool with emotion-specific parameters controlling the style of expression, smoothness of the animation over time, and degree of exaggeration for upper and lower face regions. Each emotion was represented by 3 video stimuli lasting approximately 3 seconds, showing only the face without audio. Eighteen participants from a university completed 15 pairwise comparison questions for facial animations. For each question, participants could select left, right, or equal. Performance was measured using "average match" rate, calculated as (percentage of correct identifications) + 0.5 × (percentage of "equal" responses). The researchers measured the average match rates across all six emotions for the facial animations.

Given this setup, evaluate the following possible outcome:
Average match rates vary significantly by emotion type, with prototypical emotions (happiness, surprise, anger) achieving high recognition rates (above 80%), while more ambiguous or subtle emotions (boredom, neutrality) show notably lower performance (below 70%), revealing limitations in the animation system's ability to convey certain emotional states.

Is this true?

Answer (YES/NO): NO